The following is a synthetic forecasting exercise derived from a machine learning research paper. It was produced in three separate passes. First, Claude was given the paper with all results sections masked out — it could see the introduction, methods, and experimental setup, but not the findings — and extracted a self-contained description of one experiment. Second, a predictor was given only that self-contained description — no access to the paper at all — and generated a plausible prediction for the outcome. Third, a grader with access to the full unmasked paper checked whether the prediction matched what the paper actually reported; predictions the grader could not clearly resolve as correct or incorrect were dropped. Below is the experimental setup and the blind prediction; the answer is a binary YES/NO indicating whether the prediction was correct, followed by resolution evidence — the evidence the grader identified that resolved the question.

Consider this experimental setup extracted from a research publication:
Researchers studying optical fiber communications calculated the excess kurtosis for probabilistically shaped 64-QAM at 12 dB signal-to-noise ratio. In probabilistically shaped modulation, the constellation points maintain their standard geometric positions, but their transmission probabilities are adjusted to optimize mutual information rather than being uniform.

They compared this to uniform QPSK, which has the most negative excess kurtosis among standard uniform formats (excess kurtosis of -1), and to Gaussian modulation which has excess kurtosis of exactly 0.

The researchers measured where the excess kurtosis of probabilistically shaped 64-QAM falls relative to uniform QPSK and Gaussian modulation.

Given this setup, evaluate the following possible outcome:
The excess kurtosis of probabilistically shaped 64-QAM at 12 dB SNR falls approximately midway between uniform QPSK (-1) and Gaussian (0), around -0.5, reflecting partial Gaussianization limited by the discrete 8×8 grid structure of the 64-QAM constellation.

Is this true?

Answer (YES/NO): NO